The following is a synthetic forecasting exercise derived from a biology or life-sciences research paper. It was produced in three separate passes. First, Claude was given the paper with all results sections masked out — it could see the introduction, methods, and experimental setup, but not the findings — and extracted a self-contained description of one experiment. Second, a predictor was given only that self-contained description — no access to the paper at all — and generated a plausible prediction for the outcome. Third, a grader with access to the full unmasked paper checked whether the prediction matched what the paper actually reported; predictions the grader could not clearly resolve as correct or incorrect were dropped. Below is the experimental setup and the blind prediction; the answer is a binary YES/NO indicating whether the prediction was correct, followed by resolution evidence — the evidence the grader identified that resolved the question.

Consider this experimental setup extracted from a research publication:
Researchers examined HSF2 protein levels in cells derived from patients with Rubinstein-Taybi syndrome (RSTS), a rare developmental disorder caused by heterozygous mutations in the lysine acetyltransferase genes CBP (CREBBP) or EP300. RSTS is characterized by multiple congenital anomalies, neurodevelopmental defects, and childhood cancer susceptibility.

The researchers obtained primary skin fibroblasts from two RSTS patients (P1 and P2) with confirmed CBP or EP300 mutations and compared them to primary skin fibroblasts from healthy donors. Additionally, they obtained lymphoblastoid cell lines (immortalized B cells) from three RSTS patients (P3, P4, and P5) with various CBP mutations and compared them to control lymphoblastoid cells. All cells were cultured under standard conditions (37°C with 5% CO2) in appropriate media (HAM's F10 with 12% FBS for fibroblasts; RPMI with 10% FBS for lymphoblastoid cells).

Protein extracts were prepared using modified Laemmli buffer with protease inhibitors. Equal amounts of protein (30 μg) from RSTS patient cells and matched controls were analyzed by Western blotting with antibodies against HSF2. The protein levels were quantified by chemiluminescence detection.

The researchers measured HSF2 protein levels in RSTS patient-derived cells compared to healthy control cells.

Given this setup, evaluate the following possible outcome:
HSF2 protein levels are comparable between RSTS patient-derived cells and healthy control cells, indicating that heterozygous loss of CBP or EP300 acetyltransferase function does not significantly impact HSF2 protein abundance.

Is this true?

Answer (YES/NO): NO